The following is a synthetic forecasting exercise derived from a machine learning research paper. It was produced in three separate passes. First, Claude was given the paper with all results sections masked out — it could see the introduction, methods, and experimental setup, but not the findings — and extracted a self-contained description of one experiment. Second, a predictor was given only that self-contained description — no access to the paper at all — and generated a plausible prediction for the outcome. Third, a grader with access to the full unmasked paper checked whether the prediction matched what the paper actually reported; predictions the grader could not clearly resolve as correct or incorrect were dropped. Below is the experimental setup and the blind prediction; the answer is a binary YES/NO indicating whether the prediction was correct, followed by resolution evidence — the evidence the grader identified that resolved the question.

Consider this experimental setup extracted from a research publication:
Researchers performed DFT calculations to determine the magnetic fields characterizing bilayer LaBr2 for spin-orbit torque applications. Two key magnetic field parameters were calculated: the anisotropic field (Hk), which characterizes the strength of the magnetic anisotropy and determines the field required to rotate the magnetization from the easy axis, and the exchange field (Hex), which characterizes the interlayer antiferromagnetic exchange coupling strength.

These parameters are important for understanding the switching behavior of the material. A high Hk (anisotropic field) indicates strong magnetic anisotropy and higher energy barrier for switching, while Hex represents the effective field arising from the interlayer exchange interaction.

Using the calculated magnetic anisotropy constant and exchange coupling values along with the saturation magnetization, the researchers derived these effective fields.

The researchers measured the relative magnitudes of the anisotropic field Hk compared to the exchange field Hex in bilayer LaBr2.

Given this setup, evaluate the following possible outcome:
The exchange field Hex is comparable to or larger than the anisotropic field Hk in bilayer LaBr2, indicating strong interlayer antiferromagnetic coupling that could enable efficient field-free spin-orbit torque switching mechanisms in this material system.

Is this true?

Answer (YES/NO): NO